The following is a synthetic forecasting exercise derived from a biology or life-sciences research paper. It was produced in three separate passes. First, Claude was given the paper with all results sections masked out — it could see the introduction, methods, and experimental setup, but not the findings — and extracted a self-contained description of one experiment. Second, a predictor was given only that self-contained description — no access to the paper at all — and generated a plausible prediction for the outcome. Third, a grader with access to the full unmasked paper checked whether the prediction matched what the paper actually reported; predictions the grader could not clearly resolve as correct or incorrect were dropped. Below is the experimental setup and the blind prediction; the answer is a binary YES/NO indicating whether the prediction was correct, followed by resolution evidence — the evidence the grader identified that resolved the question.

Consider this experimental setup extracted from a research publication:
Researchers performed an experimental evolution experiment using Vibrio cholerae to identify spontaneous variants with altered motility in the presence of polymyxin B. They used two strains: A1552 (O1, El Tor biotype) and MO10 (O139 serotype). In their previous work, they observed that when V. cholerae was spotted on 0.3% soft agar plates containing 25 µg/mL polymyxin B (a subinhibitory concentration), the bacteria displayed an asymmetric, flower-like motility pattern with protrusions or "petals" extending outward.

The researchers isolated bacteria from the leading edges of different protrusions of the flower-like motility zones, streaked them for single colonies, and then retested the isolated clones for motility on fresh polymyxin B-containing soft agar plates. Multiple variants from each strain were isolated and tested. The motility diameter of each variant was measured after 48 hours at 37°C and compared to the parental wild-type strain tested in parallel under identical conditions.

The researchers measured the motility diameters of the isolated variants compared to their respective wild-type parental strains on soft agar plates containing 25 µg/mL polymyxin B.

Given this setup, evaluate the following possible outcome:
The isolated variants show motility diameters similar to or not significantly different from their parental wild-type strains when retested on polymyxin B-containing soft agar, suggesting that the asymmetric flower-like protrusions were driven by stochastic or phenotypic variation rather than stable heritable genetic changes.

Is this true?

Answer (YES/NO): NO